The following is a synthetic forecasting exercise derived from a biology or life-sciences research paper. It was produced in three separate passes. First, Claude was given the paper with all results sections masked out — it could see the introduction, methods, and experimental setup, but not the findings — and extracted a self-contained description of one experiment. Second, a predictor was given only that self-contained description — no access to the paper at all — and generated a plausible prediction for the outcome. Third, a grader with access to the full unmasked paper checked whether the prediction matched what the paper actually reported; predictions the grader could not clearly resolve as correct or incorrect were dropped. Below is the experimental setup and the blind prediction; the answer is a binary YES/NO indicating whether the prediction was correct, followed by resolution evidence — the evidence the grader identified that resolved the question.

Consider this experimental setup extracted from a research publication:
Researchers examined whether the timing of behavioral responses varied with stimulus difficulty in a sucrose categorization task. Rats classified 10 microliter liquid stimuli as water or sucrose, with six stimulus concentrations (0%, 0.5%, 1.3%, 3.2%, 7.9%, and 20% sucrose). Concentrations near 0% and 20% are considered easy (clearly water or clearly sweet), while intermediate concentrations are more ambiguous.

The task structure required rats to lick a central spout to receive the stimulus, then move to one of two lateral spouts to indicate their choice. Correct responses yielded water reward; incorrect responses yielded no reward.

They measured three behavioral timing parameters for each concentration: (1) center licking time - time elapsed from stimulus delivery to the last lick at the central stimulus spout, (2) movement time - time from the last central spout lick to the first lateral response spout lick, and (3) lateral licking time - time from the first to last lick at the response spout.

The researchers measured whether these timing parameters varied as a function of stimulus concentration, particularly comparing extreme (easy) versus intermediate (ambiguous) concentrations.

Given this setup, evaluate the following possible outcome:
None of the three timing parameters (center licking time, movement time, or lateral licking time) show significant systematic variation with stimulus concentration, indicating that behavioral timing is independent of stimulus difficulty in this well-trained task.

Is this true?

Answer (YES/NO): NO